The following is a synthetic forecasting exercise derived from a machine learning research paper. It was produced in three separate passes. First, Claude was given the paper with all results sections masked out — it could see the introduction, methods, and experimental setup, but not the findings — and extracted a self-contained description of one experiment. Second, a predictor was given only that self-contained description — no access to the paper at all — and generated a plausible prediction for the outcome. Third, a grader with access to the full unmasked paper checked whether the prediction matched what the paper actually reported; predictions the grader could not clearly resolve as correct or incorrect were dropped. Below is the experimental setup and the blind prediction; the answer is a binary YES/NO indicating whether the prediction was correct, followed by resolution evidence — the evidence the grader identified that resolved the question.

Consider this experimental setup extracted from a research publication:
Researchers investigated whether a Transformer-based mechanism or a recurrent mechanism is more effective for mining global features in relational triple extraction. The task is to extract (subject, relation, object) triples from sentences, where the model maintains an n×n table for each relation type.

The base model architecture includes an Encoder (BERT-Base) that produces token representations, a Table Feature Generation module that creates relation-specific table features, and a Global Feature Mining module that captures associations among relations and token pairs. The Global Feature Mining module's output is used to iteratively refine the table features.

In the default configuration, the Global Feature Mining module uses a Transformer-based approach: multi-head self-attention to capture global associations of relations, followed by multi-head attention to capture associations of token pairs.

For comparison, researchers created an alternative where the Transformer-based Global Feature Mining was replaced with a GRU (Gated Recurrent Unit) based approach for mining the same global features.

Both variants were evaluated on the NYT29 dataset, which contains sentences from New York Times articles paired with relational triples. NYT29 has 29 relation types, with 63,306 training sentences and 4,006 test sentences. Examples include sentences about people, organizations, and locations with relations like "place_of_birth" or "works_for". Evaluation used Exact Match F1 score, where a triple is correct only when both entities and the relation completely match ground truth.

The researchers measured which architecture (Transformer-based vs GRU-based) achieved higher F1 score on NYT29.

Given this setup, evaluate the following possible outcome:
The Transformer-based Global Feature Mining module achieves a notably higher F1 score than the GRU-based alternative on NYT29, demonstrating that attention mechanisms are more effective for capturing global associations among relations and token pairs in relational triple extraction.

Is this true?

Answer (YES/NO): NO